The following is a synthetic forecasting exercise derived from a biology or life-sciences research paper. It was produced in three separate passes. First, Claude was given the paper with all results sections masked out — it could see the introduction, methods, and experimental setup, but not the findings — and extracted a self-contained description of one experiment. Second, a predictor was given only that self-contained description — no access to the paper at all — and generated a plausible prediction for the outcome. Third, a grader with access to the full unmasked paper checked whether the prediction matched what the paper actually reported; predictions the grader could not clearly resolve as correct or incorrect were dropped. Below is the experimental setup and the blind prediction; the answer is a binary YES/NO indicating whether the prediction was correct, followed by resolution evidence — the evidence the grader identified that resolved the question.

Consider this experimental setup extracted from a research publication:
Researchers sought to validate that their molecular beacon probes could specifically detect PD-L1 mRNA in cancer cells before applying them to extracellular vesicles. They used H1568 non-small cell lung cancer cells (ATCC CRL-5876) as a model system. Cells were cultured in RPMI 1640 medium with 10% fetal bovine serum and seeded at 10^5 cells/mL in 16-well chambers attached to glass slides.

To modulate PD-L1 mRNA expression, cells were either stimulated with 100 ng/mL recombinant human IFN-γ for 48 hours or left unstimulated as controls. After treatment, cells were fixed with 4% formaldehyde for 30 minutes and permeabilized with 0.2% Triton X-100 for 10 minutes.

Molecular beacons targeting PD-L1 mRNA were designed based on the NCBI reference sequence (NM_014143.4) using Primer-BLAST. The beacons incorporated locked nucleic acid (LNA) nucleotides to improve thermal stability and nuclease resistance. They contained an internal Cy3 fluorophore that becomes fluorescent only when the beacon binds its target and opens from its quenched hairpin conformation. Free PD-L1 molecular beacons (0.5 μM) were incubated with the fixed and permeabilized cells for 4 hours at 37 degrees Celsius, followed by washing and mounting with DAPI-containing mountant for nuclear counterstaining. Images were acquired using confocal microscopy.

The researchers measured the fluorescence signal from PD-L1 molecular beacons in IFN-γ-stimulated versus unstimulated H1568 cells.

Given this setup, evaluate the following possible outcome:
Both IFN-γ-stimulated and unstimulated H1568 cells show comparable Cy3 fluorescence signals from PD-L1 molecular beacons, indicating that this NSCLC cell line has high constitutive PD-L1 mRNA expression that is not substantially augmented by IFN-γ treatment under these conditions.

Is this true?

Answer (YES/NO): NO